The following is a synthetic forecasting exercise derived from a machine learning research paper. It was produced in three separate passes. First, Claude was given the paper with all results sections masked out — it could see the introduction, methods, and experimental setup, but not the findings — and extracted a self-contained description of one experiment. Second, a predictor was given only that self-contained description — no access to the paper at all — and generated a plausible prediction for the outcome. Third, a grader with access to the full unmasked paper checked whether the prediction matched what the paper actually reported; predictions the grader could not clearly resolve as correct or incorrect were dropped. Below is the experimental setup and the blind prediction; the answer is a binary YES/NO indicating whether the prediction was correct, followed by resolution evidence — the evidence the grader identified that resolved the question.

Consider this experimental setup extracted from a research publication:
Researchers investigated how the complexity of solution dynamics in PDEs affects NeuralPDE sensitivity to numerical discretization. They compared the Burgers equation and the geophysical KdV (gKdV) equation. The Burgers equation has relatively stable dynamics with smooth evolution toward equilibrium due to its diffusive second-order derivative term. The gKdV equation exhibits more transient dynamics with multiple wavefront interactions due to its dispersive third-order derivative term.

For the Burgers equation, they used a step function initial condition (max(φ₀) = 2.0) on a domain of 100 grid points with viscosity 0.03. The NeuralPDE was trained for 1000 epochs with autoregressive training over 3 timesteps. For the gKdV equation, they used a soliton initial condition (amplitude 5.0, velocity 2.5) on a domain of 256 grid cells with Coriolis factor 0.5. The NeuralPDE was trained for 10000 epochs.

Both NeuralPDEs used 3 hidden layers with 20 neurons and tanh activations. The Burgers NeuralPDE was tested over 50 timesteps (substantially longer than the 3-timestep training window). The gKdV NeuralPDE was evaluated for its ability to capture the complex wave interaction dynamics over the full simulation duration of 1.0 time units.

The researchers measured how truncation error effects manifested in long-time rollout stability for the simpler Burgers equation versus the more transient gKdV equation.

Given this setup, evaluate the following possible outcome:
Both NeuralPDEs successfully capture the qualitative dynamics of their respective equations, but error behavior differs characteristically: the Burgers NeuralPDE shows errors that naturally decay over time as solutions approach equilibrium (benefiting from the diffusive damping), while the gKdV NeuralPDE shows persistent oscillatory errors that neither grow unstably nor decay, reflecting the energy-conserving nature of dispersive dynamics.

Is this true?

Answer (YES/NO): NO